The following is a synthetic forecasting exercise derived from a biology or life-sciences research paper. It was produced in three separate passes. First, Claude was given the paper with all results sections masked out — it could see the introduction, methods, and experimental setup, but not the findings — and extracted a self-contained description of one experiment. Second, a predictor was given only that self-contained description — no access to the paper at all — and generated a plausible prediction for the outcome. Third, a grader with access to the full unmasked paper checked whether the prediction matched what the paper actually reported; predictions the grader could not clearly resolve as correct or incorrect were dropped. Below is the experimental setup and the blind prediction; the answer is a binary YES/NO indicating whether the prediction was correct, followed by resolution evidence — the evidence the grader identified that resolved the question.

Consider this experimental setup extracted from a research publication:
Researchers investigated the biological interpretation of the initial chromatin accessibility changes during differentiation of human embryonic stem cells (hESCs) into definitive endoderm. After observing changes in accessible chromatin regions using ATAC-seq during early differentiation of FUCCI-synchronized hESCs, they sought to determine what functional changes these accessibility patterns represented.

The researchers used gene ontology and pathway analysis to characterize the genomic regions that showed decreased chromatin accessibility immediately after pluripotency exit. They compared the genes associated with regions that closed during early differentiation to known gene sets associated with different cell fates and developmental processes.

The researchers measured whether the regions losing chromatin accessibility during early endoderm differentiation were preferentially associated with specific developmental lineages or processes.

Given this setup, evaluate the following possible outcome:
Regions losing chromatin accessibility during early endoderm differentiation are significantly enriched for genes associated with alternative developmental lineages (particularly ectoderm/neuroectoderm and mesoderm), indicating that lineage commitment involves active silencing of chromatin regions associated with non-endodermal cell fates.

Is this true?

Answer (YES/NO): NO